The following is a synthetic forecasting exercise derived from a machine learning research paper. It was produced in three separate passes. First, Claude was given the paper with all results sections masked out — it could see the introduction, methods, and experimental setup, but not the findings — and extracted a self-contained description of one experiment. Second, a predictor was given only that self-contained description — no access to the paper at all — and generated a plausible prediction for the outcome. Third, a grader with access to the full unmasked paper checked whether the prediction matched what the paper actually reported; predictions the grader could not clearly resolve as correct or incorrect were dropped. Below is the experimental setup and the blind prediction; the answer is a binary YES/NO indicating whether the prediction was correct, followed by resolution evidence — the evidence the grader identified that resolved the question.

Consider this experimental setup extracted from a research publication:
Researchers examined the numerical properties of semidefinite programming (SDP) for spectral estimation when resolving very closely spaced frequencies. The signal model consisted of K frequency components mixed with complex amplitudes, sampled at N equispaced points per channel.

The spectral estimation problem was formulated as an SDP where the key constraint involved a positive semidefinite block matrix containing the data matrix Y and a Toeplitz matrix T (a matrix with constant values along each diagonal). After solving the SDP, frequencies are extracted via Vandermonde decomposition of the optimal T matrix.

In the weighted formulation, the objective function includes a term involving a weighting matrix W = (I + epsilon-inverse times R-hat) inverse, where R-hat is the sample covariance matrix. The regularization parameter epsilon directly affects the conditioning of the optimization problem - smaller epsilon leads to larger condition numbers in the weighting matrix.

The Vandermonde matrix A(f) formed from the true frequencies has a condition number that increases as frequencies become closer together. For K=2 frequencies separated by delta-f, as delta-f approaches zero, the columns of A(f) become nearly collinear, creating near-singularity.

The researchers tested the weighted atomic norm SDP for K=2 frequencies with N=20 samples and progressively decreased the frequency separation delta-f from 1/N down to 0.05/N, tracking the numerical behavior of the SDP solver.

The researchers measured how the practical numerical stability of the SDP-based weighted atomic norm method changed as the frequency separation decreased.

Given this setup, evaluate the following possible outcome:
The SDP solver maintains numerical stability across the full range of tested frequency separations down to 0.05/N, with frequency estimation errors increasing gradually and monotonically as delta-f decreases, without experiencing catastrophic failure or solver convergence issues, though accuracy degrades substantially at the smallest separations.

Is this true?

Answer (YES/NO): NO